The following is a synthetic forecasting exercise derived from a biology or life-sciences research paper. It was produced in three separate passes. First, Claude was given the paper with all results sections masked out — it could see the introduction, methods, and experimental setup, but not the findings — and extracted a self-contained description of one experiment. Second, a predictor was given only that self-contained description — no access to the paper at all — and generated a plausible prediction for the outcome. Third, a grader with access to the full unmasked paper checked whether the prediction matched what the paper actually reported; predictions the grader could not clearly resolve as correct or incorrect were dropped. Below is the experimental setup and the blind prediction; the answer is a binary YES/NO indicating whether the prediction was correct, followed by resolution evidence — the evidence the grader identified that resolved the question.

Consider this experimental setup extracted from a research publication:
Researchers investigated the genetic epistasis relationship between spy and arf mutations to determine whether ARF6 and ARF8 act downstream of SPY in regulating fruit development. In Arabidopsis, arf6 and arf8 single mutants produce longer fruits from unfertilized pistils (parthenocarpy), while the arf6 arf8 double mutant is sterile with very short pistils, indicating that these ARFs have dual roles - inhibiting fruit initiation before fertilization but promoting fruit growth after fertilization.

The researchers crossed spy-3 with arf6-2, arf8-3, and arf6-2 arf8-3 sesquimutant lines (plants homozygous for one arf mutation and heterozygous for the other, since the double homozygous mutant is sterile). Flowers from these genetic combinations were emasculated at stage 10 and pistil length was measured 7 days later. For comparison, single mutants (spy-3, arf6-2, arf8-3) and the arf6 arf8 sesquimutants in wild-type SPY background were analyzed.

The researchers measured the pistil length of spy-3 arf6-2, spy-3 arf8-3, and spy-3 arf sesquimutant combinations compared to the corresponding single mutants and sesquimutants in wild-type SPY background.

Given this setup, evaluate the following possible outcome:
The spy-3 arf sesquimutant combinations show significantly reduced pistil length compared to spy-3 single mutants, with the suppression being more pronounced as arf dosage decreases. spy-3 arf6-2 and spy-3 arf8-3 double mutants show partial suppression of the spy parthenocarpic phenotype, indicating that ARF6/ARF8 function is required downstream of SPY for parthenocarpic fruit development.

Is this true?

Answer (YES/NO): NO